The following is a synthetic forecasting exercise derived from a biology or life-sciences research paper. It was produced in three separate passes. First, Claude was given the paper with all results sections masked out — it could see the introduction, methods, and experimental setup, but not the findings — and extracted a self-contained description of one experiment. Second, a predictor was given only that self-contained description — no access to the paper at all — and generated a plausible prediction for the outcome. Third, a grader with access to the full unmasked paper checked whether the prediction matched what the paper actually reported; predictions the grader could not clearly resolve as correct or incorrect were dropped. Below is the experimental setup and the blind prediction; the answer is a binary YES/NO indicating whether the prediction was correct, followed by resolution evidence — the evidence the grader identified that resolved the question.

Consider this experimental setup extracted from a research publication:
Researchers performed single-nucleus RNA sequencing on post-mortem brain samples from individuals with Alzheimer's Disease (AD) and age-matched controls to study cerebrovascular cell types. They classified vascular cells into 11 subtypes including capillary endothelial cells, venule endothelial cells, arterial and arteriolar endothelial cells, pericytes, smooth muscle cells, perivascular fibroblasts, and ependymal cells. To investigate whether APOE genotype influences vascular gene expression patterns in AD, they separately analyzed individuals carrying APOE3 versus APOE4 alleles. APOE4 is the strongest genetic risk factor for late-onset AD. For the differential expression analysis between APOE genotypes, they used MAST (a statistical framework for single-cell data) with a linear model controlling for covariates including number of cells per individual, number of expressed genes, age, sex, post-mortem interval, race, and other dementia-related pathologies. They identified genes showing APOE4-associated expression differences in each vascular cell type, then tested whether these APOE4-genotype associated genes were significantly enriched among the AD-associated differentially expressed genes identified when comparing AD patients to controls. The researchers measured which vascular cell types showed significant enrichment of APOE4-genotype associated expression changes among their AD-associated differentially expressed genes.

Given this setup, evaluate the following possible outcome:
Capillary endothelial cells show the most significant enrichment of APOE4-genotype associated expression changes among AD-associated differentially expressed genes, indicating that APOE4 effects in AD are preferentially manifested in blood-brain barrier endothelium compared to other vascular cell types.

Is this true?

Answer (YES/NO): NO